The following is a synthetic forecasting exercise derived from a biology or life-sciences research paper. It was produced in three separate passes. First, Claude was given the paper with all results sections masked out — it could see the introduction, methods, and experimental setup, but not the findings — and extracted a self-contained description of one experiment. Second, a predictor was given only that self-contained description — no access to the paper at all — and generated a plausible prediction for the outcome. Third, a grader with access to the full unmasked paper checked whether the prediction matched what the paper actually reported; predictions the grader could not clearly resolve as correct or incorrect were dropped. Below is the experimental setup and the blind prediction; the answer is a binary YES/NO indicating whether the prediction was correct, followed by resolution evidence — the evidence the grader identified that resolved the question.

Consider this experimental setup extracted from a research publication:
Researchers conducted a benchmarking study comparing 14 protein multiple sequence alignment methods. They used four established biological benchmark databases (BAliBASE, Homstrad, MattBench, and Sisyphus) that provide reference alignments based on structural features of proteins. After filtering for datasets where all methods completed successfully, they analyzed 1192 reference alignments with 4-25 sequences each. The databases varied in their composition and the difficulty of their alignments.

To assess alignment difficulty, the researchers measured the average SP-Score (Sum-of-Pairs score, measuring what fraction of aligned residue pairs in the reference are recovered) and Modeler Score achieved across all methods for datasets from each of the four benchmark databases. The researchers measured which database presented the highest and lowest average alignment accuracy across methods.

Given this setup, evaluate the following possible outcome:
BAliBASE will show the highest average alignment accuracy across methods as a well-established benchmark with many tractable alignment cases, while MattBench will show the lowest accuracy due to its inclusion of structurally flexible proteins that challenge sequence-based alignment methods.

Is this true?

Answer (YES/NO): NO